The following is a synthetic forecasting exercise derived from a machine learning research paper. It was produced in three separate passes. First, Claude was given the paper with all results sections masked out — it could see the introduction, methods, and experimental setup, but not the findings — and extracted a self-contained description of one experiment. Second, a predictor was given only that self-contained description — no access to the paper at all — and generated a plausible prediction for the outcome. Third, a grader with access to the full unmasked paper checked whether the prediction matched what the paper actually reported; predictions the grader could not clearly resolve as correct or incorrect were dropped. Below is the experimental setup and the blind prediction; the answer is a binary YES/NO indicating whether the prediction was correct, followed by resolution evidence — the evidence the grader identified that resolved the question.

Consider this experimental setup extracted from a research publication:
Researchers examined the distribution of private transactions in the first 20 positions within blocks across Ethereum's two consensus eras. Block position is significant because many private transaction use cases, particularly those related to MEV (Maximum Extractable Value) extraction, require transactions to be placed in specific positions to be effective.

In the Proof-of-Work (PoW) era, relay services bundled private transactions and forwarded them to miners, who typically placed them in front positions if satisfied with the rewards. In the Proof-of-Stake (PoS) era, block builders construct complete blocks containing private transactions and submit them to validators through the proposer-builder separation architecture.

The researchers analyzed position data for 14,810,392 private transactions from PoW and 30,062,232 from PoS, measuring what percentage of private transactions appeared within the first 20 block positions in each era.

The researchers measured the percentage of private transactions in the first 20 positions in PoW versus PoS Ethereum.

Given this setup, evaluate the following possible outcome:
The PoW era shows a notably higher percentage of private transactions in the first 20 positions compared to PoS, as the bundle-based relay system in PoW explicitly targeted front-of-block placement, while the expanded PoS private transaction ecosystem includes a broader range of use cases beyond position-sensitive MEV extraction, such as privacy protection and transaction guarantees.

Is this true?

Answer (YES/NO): YES